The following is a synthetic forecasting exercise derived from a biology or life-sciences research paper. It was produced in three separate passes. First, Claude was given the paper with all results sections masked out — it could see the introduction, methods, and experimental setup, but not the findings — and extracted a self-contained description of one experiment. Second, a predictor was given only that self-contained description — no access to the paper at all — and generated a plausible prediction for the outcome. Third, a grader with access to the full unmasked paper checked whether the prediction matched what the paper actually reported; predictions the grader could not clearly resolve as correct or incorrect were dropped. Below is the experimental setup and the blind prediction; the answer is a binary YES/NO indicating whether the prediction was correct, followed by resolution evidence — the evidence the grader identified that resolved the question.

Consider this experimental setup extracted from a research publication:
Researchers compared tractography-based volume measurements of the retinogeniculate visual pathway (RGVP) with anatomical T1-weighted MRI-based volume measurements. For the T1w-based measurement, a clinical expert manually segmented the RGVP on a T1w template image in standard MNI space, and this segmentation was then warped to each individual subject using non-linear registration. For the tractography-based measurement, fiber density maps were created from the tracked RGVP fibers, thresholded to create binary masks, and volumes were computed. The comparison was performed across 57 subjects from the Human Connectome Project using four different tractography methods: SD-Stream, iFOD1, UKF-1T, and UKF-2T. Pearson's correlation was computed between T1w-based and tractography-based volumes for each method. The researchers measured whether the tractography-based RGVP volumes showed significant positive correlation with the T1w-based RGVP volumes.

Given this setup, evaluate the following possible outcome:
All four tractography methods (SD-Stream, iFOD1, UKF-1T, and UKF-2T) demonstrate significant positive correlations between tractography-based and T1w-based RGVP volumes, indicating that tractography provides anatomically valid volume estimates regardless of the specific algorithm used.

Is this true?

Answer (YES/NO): NO